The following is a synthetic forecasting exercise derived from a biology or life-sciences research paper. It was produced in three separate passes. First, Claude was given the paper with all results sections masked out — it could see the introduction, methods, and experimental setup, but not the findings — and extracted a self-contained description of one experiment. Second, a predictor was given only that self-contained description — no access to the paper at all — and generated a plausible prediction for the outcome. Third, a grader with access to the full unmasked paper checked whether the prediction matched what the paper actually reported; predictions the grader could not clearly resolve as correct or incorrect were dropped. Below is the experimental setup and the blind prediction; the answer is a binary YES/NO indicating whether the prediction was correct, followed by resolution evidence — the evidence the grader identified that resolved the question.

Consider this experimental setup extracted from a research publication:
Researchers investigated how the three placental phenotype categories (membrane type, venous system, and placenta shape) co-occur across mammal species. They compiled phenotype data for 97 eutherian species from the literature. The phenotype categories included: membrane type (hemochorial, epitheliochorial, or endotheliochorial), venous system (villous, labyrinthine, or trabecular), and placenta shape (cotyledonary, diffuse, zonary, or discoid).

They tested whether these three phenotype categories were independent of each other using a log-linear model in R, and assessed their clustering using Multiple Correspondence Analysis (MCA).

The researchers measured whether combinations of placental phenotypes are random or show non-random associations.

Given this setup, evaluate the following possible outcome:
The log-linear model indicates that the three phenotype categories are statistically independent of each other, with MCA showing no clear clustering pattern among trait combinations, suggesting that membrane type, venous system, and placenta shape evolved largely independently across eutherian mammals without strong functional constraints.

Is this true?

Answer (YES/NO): NO